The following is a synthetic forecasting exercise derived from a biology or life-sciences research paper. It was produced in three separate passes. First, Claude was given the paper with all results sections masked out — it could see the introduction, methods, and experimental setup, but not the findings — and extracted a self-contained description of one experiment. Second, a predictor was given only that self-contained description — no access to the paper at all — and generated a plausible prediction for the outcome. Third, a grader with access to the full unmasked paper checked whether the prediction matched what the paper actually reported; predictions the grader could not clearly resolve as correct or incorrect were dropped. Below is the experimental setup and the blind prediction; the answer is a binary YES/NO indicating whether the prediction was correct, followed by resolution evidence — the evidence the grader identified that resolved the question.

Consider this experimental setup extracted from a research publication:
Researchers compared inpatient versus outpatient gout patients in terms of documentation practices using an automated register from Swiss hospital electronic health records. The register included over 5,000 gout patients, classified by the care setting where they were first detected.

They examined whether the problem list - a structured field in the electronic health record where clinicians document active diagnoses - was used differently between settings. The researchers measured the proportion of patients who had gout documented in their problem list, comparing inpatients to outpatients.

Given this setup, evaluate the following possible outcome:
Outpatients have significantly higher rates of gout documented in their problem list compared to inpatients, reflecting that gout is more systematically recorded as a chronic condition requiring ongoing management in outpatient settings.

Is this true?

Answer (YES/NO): YES